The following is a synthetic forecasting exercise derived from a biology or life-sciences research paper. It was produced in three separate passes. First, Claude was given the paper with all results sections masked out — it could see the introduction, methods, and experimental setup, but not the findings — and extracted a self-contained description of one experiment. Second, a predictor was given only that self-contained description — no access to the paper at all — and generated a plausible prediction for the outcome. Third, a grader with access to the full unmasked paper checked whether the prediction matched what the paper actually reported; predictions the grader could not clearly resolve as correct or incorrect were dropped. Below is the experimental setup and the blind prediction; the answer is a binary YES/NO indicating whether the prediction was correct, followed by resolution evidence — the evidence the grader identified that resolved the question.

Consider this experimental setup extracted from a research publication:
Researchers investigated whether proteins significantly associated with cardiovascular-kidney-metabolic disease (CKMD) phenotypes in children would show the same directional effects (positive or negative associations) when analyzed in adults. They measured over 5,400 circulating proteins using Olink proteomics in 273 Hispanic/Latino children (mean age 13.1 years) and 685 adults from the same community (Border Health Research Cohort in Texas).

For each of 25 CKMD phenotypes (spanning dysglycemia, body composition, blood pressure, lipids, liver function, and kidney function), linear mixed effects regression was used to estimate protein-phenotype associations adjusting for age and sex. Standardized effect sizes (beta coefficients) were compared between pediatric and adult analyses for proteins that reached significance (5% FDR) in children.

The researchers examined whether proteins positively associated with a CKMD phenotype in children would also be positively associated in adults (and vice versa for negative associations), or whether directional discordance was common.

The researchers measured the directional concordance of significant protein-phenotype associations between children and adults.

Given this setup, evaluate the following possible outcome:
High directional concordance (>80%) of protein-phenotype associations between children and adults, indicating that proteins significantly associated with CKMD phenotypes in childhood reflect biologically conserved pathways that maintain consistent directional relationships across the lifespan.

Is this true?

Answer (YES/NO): NO